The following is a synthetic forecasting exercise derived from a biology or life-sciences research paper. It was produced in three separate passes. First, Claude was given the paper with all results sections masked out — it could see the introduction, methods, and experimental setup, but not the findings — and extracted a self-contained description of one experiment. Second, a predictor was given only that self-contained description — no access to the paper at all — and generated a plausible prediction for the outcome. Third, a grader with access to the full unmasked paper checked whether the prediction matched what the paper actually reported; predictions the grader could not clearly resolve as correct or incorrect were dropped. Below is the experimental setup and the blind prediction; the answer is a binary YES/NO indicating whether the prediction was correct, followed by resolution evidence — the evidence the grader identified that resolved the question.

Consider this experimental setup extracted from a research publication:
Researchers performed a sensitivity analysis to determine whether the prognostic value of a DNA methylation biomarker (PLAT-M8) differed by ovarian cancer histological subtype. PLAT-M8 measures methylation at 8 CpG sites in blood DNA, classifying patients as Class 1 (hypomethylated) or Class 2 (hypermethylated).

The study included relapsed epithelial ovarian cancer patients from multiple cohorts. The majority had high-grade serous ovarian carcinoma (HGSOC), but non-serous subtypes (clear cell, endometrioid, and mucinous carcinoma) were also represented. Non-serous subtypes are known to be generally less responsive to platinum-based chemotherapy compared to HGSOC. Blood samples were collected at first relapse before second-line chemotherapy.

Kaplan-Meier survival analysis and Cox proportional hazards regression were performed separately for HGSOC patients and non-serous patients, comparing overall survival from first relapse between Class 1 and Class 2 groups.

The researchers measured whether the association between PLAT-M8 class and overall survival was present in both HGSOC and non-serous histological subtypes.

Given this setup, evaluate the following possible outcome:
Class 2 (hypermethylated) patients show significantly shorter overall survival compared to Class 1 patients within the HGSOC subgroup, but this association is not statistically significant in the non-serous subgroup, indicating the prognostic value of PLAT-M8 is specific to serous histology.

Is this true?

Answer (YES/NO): NO